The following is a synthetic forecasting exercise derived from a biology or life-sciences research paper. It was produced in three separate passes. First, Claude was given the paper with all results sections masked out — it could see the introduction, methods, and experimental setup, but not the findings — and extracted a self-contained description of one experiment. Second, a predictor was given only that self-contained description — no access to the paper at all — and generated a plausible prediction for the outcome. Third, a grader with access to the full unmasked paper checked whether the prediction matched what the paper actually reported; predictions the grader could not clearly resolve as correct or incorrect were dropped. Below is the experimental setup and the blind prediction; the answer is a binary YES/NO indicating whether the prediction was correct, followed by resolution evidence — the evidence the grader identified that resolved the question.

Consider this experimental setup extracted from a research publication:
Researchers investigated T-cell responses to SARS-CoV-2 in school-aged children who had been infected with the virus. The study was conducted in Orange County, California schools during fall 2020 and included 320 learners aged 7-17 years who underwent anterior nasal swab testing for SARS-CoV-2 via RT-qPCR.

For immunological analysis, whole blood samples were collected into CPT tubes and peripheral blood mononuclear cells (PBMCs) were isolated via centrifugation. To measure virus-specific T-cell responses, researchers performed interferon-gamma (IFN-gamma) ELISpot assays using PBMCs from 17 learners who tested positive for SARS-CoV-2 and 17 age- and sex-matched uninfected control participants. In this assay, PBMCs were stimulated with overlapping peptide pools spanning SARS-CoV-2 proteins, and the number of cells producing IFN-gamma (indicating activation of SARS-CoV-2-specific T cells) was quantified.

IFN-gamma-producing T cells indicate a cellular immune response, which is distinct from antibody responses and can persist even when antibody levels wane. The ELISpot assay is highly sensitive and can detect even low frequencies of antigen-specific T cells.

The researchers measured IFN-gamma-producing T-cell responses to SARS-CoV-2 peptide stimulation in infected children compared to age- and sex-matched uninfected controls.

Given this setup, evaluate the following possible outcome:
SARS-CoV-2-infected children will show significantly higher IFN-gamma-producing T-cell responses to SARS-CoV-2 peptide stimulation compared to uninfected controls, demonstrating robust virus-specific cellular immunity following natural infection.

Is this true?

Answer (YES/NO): YES